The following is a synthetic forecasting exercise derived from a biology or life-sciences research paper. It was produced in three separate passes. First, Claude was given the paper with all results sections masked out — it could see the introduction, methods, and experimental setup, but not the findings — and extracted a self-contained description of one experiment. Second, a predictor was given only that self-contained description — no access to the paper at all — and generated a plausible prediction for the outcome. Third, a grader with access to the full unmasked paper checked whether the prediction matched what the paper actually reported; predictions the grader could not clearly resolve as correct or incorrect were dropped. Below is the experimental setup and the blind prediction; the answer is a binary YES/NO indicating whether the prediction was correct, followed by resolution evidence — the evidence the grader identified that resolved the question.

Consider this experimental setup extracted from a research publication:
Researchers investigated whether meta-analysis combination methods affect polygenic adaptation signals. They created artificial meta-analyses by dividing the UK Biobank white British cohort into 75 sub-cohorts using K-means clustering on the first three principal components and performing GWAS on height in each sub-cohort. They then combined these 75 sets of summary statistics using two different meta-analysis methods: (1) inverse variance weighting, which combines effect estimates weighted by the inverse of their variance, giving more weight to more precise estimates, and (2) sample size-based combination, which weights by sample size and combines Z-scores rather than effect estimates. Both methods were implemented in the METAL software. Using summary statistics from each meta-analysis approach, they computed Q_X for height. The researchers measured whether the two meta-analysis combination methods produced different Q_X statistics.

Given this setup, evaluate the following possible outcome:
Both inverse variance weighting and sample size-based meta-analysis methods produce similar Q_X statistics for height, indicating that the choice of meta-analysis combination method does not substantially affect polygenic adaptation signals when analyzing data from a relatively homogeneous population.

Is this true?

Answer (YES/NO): YES